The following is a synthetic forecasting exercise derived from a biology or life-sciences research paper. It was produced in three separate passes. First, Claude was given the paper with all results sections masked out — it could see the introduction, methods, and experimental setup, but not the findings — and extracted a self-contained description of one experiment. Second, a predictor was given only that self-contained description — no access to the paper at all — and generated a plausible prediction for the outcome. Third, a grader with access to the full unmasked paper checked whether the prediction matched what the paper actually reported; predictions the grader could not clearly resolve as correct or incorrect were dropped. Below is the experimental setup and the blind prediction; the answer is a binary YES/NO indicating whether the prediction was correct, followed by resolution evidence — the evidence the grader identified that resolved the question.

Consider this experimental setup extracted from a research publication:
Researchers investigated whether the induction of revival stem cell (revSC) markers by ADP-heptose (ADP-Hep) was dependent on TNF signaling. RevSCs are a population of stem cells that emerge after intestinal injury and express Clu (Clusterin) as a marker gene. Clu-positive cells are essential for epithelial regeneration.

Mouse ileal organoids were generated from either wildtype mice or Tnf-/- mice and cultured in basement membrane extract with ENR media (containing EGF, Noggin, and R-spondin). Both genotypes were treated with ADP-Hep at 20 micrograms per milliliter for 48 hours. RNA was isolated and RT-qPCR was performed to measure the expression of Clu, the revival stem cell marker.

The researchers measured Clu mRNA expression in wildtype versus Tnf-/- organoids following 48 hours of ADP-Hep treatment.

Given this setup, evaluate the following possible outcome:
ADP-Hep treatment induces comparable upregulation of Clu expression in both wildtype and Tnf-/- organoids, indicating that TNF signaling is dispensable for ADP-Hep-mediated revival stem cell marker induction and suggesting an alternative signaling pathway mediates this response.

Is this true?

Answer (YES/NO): NO